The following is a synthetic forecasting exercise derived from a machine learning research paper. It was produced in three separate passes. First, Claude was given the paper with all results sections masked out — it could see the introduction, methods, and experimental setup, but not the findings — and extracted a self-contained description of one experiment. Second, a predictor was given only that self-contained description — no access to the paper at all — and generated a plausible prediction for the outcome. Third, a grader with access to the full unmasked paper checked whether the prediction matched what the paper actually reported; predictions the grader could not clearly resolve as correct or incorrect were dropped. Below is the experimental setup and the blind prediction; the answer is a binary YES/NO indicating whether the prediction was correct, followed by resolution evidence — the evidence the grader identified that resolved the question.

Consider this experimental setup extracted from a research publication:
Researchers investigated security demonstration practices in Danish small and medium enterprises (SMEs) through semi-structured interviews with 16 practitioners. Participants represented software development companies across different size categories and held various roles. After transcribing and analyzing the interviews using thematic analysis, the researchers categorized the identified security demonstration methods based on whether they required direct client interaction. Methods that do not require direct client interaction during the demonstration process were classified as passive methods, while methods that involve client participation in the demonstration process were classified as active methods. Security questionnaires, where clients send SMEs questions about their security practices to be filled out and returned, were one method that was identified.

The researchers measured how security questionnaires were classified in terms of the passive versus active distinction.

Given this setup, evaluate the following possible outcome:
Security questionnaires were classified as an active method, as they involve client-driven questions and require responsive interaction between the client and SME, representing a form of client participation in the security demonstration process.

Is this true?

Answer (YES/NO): YES